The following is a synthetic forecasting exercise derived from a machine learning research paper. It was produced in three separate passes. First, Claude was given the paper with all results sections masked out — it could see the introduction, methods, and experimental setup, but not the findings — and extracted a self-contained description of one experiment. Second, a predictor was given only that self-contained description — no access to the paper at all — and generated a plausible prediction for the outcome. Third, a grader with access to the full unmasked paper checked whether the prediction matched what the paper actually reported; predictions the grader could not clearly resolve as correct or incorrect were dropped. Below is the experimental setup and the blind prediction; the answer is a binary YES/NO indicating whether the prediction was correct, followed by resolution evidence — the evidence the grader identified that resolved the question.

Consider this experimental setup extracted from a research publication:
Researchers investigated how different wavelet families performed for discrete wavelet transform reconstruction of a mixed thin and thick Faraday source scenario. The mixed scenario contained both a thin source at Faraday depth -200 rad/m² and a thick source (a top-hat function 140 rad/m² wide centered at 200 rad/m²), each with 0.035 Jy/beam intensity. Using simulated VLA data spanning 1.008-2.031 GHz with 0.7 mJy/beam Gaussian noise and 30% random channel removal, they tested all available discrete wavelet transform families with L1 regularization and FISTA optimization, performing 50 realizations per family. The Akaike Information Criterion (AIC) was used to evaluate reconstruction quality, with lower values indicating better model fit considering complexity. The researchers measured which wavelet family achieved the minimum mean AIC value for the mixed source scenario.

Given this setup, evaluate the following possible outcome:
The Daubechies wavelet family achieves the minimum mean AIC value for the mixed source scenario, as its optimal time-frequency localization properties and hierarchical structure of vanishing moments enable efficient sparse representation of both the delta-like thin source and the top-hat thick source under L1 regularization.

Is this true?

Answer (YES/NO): NO